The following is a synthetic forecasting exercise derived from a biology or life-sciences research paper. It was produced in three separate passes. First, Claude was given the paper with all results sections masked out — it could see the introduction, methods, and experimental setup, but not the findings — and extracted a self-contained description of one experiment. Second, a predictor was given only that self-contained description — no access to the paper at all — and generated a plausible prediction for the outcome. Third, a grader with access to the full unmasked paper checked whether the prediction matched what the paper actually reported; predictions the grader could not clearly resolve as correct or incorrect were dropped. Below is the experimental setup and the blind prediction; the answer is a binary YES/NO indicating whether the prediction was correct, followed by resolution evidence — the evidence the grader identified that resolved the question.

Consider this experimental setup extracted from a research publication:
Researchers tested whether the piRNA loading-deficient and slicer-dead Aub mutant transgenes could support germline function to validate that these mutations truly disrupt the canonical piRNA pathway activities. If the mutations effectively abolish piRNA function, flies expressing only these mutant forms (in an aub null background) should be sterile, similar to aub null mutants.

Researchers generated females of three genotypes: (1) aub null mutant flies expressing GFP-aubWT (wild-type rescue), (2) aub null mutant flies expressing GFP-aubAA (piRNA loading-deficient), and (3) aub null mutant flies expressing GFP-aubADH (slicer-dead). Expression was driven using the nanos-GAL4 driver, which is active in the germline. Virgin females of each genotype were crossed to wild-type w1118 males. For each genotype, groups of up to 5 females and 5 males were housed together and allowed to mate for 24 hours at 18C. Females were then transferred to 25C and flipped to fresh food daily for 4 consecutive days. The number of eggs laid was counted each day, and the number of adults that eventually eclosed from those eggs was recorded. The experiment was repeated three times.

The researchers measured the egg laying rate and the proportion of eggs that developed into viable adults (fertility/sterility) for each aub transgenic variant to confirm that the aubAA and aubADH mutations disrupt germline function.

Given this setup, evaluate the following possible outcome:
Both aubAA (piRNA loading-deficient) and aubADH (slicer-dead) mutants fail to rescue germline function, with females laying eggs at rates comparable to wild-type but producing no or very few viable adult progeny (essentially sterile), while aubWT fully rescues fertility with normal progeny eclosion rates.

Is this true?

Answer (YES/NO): NO